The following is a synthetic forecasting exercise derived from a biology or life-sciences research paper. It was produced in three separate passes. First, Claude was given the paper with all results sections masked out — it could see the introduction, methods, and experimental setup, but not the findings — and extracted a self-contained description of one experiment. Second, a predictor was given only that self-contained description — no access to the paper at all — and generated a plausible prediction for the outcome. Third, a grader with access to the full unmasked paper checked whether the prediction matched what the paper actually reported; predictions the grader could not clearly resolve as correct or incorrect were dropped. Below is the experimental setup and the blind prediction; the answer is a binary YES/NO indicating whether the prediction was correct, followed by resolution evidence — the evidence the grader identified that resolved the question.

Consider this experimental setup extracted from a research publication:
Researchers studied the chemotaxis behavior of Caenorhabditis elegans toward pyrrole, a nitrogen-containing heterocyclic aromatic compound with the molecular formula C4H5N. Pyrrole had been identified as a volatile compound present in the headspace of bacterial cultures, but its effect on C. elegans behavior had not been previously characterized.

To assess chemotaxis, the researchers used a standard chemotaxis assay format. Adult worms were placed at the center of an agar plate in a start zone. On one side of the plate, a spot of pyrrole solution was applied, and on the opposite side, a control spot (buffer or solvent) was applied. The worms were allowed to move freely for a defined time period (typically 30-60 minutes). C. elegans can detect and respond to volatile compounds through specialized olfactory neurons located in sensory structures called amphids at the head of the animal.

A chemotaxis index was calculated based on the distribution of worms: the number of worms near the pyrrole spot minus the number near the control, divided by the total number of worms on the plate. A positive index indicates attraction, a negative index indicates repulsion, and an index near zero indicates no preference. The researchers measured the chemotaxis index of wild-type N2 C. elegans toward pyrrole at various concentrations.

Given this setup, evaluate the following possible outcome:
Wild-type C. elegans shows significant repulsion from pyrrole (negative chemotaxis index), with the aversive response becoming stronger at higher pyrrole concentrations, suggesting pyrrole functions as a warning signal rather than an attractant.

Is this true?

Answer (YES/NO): NO